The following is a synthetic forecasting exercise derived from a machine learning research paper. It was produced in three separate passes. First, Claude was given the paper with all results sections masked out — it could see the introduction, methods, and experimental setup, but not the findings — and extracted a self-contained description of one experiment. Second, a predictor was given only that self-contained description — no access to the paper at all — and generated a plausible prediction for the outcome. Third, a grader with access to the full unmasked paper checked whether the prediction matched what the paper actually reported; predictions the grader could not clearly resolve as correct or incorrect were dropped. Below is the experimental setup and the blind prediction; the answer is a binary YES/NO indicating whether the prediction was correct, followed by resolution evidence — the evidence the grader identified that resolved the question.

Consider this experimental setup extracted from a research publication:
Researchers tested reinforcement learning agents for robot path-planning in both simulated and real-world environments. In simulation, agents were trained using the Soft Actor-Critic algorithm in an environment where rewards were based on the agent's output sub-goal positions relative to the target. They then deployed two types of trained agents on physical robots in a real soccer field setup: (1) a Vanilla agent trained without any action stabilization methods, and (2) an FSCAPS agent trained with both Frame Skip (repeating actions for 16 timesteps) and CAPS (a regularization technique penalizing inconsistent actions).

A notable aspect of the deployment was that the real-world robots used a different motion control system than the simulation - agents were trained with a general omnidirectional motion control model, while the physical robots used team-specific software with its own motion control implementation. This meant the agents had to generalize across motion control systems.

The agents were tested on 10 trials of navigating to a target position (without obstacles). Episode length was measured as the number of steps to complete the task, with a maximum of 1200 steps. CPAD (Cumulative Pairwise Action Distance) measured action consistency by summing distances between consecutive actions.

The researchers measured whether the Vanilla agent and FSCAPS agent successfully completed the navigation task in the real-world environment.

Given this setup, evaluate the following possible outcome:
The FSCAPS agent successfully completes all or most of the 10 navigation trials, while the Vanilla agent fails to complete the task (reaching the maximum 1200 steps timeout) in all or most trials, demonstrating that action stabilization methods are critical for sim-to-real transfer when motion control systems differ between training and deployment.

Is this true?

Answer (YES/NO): YES